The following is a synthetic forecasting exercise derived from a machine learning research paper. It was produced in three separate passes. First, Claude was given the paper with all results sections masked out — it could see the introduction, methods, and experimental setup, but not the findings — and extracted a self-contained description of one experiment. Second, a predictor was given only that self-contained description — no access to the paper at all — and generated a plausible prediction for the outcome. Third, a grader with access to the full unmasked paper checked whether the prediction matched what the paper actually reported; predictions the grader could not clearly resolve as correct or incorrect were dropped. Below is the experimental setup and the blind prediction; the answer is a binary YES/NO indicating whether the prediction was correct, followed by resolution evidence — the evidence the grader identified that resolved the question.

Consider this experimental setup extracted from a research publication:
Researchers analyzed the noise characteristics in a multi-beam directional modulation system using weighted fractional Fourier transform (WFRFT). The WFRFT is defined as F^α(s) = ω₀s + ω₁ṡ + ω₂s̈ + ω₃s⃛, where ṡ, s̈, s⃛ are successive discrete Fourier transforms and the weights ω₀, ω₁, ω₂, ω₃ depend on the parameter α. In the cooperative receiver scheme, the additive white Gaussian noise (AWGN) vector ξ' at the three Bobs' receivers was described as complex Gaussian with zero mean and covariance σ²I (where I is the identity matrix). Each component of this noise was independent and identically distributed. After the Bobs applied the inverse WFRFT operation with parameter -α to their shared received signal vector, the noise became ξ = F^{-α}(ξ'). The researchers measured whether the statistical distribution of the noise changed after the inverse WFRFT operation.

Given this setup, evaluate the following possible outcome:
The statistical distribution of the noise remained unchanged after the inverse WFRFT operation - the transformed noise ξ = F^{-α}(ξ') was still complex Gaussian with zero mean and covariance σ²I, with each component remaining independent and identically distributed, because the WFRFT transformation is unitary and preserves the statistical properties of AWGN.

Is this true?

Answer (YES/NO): YES